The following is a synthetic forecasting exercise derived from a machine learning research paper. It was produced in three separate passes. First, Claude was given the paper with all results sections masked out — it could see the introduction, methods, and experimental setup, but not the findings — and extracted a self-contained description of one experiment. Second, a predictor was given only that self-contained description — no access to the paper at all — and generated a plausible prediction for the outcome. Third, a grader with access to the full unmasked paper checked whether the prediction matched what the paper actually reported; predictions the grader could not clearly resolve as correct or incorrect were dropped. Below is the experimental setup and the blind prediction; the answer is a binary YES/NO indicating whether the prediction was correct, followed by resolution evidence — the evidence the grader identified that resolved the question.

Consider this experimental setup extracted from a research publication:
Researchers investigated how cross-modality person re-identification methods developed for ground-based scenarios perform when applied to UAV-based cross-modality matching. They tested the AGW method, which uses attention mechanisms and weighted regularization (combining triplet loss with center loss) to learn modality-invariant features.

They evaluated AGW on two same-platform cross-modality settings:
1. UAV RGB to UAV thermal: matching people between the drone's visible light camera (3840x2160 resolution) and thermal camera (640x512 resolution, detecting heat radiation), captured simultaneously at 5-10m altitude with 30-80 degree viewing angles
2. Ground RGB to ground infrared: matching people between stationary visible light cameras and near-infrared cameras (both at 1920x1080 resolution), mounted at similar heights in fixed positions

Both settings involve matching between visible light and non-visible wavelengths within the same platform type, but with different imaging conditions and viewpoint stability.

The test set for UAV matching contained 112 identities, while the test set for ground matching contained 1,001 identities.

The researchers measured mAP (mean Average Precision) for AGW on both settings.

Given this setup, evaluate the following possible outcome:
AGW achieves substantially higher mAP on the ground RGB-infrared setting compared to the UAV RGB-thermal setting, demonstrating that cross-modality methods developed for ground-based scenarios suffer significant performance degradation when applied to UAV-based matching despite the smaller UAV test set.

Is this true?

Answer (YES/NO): YES